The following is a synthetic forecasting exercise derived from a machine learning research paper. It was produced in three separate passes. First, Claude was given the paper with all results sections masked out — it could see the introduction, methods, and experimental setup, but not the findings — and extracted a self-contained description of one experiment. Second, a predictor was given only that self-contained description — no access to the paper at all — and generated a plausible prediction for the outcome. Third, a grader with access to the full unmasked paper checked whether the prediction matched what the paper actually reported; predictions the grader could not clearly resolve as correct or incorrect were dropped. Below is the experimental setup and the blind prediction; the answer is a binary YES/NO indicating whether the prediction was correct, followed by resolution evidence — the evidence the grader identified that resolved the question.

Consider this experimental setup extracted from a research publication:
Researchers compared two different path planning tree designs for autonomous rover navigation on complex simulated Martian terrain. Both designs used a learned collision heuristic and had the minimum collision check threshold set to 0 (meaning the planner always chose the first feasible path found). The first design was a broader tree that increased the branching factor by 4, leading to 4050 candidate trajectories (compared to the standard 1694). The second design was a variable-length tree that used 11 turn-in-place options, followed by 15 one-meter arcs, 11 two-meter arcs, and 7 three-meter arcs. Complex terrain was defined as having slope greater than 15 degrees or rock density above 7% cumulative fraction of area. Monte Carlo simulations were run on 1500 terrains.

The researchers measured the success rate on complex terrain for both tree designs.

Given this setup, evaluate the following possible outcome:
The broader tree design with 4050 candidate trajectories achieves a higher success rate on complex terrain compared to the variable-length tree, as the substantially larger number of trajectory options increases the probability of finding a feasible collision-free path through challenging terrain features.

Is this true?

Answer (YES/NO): NO